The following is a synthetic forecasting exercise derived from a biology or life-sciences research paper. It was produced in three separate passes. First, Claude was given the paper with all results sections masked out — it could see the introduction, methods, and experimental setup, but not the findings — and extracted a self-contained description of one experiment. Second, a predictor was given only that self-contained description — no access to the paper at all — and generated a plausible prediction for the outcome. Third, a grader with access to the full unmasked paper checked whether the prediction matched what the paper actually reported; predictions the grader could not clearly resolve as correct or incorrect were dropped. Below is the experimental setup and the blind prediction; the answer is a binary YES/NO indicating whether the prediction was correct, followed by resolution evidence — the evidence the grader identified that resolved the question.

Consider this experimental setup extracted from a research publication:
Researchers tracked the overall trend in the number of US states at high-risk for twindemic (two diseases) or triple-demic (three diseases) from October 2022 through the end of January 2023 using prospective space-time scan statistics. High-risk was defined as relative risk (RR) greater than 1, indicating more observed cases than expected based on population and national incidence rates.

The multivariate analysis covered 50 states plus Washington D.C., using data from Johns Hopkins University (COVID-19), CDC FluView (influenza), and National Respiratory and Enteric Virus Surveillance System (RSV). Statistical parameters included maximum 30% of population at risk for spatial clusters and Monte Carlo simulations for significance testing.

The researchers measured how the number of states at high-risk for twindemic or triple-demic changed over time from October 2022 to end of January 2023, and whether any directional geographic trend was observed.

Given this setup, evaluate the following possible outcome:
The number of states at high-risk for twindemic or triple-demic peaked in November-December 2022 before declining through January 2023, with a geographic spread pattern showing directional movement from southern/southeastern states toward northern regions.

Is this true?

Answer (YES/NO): NO